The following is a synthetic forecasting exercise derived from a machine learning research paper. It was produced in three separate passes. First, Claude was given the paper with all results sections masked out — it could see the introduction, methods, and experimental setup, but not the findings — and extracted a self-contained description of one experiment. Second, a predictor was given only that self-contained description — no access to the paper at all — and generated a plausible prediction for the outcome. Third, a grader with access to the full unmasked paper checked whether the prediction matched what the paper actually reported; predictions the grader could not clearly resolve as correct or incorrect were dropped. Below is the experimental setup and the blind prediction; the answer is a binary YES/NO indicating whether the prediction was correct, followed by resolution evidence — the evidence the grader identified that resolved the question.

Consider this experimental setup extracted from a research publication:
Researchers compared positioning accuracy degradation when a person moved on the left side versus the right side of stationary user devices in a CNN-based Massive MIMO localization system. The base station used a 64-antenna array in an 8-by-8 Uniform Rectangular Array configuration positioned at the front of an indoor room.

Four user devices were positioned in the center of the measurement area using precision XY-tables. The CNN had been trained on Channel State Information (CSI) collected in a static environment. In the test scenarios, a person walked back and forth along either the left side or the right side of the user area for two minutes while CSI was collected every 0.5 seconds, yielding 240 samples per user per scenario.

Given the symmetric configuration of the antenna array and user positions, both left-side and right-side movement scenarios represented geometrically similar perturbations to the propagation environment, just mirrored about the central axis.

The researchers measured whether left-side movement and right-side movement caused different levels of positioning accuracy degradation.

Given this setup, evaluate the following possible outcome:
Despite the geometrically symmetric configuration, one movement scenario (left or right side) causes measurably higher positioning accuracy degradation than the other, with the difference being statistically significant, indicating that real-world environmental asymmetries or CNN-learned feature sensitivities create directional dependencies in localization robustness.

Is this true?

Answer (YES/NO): NO